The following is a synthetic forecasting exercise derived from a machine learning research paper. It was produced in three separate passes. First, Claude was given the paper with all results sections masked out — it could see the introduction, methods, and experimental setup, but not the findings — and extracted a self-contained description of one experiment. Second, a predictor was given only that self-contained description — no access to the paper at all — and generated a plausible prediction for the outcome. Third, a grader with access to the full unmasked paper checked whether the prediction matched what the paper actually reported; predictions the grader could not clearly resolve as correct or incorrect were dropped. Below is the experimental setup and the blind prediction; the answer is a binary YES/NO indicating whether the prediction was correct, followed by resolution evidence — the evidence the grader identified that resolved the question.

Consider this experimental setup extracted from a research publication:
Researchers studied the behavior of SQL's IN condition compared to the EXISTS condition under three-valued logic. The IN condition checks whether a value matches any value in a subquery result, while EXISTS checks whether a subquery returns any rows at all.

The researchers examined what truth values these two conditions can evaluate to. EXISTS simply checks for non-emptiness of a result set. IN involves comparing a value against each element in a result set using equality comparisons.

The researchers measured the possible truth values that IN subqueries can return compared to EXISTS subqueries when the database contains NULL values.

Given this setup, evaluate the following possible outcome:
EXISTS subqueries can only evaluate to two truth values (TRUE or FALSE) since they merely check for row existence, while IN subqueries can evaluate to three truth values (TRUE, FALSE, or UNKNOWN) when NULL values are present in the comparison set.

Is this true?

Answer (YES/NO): YES